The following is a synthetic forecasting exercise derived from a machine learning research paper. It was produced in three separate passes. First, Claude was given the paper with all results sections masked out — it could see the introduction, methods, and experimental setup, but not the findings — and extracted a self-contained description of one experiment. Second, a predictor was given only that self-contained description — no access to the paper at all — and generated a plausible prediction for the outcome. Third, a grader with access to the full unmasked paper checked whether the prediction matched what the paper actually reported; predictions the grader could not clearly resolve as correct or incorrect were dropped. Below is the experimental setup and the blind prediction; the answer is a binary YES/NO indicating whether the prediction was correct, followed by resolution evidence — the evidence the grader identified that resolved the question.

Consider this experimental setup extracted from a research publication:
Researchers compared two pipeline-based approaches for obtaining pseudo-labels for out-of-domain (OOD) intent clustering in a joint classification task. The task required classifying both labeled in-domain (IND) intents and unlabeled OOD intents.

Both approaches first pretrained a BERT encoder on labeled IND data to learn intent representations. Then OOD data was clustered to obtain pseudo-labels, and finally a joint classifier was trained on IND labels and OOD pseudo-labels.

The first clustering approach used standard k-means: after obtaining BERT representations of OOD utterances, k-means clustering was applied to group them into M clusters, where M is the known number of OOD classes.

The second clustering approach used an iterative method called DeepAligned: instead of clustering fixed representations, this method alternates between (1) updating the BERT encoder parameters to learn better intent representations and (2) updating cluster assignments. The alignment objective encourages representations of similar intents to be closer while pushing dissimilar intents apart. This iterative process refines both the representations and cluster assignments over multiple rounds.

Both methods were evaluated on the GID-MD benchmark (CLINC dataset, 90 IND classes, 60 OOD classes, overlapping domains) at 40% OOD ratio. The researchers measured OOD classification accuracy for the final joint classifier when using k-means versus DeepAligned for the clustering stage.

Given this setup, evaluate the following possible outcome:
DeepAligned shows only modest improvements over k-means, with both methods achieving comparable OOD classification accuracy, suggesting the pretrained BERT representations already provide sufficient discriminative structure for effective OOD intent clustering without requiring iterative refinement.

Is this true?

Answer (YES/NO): NO